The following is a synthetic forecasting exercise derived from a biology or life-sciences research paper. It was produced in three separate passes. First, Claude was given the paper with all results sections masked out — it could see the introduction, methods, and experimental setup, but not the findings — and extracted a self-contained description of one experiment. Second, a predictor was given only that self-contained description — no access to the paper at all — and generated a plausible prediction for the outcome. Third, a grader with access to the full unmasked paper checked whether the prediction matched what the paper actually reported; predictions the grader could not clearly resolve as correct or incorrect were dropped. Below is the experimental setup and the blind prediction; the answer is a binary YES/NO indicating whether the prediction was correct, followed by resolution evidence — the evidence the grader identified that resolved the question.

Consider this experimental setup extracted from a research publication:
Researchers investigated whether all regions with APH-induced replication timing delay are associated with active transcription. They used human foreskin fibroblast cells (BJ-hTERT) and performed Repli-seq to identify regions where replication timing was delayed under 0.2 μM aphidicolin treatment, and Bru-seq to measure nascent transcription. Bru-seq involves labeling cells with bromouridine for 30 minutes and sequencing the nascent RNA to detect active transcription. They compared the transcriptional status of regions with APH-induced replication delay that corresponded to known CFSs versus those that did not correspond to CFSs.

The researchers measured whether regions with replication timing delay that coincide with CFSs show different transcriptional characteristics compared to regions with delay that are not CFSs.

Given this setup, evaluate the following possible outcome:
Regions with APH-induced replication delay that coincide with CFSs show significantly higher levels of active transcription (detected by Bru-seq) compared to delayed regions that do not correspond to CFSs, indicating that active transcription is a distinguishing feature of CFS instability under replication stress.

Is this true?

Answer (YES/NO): NO